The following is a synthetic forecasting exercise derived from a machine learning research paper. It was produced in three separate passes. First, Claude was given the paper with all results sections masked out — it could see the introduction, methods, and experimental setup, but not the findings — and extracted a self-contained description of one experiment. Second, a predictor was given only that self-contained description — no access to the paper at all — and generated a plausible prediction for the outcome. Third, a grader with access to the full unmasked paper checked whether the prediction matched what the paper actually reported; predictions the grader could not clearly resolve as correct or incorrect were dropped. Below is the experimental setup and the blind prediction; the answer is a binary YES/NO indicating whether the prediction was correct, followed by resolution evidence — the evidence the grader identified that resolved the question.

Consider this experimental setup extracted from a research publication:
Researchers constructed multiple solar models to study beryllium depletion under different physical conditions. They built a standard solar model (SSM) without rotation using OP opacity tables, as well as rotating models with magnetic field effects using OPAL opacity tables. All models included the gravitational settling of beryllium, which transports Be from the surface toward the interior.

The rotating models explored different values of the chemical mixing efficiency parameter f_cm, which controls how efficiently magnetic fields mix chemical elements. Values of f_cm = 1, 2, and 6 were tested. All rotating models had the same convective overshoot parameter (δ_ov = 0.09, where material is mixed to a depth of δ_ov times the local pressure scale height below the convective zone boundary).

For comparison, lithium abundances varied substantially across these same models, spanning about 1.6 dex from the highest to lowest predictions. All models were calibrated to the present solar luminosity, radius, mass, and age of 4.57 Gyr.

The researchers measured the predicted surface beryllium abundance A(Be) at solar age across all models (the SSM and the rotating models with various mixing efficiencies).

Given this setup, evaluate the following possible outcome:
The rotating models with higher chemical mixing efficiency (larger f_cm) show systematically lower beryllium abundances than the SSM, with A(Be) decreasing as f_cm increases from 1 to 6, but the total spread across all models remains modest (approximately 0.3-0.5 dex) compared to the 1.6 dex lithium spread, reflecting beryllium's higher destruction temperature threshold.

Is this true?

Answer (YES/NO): NO